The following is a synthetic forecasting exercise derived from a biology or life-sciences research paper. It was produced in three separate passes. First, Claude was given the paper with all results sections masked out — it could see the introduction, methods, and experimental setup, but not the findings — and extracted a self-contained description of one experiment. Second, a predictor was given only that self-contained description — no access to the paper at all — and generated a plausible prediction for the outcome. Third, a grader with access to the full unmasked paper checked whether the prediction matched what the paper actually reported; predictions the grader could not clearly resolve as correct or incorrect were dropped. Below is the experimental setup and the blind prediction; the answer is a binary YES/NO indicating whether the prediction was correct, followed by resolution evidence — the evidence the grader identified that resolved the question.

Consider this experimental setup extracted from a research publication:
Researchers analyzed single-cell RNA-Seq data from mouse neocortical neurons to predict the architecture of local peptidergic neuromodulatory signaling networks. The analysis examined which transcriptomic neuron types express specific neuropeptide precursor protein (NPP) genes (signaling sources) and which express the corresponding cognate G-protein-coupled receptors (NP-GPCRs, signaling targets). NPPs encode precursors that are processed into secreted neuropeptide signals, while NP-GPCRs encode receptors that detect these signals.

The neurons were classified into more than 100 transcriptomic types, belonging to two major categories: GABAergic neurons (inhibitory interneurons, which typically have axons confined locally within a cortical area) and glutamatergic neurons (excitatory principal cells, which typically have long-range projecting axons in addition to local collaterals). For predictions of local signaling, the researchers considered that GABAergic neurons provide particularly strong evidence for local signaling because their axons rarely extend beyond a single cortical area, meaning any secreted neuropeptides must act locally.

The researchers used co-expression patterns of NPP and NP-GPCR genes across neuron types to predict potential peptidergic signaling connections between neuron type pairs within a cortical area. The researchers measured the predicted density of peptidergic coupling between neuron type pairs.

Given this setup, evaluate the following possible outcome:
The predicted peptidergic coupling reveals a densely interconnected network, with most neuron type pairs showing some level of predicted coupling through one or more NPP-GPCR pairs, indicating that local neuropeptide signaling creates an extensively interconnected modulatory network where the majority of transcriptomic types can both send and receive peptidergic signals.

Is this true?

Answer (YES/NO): YES